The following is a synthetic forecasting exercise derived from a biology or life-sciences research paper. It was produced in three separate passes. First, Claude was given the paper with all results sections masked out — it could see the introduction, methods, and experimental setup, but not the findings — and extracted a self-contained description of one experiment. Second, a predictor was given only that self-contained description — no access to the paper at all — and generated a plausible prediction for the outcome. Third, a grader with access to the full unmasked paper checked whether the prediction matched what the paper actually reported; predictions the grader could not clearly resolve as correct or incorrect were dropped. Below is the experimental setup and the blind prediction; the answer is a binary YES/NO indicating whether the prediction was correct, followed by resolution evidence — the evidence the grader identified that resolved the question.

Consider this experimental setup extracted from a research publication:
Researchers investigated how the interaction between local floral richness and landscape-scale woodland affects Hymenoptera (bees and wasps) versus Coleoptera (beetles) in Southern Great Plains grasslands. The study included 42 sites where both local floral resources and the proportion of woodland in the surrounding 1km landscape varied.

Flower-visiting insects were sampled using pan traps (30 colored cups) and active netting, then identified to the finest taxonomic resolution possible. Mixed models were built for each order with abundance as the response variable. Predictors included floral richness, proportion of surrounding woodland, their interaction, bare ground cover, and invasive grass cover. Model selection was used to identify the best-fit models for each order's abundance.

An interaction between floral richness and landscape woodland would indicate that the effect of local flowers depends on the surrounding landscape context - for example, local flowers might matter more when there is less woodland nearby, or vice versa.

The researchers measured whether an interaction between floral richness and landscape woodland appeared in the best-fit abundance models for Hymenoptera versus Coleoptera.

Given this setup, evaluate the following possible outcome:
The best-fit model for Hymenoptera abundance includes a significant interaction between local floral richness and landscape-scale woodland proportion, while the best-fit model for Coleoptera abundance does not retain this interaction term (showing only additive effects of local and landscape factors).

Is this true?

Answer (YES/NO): NO